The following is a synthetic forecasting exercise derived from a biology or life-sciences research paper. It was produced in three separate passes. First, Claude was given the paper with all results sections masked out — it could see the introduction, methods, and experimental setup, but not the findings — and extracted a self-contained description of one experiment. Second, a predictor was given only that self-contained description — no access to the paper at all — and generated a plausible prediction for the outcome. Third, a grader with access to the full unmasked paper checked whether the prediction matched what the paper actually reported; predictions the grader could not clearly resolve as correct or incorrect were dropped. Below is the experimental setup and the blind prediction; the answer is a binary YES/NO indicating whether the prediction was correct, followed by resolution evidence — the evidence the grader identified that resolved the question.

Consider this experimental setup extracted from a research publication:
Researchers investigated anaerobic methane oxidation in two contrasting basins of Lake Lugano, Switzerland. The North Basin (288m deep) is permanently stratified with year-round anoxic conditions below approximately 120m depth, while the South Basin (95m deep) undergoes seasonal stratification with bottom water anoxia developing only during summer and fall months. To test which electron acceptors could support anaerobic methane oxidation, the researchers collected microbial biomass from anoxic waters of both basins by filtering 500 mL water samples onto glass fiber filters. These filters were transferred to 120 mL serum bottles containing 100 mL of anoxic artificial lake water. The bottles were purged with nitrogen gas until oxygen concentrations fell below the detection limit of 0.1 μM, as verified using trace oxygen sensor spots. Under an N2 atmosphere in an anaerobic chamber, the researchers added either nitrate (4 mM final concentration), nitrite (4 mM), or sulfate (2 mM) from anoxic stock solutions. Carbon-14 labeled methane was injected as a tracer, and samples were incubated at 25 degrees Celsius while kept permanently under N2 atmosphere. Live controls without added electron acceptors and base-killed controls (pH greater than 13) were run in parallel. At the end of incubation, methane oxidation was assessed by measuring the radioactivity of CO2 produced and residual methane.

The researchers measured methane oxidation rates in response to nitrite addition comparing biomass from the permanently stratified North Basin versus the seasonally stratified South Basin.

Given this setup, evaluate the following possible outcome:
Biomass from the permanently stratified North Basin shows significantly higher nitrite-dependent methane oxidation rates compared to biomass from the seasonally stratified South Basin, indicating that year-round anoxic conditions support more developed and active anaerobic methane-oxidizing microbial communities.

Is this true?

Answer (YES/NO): YES